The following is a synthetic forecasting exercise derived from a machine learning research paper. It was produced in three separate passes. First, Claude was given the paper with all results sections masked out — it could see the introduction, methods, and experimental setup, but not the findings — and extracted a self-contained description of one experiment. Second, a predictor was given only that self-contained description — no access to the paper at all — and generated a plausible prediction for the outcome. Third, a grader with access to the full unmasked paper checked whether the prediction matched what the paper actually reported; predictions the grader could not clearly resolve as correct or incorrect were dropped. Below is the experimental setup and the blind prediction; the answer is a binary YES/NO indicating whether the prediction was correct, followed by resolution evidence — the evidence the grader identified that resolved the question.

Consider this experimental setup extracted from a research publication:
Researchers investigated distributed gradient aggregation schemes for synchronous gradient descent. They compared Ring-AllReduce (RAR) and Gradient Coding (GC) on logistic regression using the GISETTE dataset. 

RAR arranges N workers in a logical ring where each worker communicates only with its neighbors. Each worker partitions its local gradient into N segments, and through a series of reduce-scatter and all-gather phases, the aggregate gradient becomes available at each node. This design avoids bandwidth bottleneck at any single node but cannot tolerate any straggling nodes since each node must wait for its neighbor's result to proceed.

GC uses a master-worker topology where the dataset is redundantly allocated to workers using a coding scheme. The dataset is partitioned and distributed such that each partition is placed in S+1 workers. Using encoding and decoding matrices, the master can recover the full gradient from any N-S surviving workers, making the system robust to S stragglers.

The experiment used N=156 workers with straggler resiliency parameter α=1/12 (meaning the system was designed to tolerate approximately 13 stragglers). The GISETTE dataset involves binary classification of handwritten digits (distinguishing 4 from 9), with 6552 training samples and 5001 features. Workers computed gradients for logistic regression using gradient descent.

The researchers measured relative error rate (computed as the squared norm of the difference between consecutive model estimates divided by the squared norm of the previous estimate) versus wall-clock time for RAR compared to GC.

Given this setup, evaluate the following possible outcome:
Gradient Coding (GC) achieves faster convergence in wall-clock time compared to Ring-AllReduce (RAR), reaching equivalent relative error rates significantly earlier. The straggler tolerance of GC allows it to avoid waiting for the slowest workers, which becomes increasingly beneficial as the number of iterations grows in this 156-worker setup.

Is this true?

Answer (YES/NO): NO